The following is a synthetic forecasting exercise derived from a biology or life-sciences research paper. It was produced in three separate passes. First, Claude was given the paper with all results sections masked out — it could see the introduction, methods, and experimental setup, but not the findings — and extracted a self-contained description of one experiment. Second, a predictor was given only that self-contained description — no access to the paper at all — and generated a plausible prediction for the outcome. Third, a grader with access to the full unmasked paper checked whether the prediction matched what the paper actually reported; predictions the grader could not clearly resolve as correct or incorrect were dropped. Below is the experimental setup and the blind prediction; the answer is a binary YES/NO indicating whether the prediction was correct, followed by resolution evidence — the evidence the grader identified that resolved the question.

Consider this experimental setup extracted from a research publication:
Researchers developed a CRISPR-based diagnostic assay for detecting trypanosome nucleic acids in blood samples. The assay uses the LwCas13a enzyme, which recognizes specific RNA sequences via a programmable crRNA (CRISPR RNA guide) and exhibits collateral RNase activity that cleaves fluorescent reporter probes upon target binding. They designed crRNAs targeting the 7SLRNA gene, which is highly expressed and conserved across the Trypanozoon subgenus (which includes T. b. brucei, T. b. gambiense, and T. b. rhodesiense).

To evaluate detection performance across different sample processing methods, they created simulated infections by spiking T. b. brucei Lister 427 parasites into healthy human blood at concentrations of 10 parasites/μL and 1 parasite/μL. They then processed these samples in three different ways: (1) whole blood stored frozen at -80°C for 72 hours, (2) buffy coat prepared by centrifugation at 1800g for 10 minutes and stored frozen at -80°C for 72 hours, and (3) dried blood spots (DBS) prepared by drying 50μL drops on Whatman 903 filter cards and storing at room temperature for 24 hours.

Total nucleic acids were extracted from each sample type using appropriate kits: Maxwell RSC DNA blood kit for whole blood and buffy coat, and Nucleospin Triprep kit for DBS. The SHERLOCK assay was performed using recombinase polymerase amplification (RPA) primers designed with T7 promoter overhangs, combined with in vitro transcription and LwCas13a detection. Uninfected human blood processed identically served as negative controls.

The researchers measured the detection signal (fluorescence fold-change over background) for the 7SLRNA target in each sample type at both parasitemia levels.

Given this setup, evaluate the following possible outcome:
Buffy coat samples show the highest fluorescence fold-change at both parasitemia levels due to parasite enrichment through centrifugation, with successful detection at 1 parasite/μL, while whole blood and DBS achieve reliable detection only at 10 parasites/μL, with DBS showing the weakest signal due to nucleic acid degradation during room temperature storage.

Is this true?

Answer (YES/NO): NO